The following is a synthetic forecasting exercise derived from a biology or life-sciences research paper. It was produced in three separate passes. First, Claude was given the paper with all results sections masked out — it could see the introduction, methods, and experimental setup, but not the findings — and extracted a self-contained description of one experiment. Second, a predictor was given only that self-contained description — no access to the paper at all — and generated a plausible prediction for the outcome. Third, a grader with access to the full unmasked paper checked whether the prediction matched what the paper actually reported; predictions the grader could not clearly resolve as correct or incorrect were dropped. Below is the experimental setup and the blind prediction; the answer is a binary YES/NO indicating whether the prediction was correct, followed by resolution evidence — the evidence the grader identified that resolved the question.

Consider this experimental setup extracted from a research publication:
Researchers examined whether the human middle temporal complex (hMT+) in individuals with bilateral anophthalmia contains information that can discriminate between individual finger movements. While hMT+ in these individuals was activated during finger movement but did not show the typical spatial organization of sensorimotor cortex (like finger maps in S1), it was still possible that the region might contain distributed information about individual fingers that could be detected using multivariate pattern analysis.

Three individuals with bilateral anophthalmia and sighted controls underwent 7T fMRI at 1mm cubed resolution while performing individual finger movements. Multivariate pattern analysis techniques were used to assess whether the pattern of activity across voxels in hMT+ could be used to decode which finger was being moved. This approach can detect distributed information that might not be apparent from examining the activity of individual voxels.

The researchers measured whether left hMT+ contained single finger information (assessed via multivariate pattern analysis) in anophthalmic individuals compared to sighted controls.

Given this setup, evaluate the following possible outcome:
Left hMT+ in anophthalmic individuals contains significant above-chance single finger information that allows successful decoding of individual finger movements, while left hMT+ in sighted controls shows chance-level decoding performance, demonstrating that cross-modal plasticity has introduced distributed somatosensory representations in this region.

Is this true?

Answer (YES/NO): YES